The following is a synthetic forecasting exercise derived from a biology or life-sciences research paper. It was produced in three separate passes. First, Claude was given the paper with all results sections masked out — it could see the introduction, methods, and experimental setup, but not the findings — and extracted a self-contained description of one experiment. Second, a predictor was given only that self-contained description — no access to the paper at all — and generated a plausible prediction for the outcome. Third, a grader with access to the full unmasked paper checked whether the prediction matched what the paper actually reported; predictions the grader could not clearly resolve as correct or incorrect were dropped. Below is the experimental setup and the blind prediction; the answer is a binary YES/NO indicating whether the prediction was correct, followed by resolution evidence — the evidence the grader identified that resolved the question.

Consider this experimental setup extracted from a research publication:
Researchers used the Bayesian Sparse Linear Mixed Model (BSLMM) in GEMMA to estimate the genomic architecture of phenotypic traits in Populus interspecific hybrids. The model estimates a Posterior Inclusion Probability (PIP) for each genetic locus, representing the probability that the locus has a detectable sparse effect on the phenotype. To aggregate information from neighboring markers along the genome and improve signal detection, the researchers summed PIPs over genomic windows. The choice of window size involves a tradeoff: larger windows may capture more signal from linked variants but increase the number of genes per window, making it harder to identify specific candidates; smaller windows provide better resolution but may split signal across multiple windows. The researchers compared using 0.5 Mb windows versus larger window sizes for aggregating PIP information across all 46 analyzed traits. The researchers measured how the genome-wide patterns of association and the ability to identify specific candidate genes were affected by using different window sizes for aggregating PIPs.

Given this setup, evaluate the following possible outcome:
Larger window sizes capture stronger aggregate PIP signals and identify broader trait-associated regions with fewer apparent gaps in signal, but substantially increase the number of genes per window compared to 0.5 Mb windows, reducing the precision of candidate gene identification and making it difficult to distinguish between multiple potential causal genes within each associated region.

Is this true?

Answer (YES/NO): NO